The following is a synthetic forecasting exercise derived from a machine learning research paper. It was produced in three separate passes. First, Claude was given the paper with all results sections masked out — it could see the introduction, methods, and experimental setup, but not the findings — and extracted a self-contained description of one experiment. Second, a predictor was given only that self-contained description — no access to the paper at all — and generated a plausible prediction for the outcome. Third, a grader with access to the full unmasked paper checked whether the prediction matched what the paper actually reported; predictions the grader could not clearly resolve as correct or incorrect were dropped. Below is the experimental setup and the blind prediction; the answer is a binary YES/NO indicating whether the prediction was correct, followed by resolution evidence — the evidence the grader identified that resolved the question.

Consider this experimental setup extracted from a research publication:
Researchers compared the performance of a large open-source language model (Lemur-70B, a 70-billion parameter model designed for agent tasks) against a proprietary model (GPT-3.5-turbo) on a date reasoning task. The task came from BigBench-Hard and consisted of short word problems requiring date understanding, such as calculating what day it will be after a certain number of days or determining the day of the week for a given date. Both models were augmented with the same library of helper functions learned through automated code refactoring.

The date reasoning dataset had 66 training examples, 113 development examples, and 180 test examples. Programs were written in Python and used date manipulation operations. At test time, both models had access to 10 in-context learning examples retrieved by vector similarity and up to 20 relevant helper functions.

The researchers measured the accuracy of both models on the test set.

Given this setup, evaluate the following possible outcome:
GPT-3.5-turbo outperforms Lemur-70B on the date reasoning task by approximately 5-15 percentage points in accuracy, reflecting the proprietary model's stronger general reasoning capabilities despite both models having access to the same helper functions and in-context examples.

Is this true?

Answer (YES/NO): NO